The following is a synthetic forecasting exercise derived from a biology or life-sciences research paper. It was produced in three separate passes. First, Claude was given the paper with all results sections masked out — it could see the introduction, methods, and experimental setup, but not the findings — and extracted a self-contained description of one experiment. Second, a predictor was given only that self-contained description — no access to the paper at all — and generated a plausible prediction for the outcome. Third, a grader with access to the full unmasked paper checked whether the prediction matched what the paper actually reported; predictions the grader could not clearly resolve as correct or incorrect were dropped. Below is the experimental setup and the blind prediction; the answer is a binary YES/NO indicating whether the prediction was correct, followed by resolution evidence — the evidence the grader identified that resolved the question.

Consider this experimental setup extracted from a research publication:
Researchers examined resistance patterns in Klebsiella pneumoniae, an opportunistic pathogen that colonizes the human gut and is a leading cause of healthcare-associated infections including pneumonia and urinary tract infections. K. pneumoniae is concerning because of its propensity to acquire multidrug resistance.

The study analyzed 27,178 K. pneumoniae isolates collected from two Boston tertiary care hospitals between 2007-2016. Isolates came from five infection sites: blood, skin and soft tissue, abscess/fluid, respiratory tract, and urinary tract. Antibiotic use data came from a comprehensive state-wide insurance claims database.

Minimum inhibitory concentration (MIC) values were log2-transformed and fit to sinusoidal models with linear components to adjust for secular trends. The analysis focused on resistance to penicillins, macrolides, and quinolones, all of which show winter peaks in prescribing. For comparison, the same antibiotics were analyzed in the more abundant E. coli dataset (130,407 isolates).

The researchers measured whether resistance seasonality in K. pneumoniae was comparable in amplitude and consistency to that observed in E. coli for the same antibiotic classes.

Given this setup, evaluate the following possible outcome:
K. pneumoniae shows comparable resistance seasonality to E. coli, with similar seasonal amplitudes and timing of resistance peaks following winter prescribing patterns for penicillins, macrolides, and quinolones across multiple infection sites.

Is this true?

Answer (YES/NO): NO